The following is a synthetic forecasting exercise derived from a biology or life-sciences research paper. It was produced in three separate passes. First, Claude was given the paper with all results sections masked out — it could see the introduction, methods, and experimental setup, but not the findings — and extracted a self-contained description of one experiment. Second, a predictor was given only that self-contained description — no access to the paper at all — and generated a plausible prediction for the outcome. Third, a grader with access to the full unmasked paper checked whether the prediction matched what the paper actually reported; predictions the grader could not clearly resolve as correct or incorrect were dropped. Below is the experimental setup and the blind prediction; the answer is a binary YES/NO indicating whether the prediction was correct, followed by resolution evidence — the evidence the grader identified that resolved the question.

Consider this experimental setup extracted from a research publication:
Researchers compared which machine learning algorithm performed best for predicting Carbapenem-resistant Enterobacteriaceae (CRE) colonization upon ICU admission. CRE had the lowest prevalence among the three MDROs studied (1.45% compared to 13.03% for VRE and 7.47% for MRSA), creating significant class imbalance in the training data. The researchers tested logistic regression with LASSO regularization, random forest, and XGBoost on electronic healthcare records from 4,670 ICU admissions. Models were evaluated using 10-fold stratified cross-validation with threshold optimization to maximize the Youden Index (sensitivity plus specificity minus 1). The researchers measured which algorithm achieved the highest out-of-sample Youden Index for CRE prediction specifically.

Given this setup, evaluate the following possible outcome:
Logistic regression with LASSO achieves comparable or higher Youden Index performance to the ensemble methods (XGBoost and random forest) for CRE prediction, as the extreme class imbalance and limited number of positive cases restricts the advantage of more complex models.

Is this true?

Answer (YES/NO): NO